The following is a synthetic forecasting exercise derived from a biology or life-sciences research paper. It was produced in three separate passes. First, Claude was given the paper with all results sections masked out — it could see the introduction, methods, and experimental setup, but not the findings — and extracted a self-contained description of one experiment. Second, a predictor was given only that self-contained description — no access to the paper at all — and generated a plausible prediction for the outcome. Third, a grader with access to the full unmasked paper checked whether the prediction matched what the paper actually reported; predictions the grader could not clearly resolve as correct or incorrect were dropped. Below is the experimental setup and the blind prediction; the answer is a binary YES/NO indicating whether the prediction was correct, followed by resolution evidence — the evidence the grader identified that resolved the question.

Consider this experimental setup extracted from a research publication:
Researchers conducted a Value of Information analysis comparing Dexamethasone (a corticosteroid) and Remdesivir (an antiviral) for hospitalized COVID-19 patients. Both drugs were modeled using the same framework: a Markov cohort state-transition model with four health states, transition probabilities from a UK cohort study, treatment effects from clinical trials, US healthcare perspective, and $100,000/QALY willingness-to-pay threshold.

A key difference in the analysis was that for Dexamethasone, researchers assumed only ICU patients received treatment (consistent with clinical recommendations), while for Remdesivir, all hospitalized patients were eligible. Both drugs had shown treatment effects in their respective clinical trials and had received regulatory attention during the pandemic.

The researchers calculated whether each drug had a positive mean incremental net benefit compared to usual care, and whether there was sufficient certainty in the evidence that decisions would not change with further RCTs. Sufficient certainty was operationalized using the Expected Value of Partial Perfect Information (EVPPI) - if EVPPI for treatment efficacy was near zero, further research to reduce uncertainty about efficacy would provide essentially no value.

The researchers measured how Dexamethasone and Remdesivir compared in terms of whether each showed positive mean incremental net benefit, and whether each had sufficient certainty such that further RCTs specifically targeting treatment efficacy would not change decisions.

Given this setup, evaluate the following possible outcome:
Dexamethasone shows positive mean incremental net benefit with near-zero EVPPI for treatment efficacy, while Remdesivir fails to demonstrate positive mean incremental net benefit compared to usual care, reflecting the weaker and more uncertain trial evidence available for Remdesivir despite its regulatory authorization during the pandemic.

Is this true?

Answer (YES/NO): NO